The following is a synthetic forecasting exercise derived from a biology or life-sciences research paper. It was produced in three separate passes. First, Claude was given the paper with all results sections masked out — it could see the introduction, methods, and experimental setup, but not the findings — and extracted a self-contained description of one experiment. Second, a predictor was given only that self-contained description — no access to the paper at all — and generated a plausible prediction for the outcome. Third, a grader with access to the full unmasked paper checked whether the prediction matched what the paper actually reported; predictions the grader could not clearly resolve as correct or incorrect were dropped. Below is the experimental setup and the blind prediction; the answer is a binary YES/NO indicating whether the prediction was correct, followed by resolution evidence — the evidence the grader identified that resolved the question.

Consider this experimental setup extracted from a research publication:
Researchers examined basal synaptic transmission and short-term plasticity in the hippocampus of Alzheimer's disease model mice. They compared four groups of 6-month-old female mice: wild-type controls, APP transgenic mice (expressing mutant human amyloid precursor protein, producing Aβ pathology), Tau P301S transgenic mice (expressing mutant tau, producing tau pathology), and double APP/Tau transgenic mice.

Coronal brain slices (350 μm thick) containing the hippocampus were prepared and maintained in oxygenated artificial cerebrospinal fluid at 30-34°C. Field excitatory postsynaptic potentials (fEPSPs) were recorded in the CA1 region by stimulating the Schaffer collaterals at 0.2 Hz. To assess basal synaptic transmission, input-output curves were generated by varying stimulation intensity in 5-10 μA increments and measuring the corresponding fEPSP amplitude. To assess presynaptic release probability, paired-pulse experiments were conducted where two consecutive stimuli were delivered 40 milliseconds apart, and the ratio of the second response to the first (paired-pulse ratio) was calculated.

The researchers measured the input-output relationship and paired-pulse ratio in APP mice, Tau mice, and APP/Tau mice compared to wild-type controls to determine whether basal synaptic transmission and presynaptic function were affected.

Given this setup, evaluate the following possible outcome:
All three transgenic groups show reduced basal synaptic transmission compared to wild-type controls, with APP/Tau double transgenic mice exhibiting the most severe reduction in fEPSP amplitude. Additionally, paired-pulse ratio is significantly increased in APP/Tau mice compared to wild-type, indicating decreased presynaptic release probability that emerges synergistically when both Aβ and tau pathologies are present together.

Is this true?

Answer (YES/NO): NO